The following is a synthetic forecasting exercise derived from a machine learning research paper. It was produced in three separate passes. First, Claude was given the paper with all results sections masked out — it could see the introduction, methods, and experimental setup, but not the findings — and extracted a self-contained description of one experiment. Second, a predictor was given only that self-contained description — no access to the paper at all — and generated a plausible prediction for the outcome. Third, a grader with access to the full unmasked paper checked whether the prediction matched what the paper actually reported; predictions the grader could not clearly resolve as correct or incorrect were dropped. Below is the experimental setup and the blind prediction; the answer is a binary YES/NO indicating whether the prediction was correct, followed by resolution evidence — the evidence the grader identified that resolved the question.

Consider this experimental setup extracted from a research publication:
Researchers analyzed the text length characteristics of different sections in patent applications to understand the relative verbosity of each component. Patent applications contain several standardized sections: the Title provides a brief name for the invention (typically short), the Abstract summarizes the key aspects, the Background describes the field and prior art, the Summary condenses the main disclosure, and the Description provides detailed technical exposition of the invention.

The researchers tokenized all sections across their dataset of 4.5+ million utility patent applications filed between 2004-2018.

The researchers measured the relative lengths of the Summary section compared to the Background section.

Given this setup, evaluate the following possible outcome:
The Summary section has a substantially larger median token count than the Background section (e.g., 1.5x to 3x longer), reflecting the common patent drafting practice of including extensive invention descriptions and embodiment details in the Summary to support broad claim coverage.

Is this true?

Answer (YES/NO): NO